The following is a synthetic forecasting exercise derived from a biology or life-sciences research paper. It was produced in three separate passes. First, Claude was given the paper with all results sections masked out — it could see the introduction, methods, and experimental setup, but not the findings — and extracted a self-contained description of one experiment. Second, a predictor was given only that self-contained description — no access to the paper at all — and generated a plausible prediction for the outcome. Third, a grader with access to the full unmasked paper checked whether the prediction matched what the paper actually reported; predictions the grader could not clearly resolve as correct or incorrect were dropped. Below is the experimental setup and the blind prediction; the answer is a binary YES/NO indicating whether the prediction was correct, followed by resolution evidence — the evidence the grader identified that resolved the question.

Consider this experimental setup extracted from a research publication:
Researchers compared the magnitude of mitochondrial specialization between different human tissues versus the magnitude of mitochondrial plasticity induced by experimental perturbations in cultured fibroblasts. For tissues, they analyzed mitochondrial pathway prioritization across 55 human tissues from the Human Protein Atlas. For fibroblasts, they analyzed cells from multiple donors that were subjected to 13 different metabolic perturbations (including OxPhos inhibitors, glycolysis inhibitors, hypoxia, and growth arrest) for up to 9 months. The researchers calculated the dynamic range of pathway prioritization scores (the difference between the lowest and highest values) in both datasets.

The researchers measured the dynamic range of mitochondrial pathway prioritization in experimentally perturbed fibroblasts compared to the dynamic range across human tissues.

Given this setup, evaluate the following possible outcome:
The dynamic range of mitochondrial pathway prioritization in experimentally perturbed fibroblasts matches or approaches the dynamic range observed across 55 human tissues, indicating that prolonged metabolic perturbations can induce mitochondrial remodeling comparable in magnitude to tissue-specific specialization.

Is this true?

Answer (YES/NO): NO